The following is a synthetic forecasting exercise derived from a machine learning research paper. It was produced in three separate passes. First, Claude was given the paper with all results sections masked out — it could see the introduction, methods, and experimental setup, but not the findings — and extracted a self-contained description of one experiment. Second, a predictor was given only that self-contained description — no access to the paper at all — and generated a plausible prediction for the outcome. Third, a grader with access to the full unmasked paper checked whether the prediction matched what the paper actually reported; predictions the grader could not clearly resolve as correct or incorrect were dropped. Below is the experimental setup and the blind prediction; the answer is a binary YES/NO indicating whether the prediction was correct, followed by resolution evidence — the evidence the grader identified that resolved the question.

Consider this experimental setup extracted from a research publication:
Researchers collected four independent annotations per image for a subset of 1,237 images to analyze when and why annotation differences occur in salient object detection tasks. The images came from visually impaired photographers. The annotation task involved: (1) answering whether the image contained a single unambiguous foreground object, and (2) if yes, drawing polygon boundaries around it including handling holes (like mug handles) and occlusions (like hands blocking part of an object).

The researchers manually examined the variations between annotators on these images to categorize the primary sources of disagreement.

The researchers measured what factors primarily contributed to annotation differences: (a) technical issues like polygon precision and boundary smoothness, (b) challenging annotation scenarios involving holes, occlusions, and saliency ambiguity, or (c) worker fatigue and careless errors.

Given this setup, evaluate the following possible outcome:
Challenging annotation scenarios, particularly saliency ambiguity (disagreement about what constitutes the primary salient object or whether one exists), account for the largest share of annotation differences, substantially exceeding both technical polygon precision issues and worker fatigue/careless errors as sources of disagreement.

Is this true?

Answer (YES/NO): NO